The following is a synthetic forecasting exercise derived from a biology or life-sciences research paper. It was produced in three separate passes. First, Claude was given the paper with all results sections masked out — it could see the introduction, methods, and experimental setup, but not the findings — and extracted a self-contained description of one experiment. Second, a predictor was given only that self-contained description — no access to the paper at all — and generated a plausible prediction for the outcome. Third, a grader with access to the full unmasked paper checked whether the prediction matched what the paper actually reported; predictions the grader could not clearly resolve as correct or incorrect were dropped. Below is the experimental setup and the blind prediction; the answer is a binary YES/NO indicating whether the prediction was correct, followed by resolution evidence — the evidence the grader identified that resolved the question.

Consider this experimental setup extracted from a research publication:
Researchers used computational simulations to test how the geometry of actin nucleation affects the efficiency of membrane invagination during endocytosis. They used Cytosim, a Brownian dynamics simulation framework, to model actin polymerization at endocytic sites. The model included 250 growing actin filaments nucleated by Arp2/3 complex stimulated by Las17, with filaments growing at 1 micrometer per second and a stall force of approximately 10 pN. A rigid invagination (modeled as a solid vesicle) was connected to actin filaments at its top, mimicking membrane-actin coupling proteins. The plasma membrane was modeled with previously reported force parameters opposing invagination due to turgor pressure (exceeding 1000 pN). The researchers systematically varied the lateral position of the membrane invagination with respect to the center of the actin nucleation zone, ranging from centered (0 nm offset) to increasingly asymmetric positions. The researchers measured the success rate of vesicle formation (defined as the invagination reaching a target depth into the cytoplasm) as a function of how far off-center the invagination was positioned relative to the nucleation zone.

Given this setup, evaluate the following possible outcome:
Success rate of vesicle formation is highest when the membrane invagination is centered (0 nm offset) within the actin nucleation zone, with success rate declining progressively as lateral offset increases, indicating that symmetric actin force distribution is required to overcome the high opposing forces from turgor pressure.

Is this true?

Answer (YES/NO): YES